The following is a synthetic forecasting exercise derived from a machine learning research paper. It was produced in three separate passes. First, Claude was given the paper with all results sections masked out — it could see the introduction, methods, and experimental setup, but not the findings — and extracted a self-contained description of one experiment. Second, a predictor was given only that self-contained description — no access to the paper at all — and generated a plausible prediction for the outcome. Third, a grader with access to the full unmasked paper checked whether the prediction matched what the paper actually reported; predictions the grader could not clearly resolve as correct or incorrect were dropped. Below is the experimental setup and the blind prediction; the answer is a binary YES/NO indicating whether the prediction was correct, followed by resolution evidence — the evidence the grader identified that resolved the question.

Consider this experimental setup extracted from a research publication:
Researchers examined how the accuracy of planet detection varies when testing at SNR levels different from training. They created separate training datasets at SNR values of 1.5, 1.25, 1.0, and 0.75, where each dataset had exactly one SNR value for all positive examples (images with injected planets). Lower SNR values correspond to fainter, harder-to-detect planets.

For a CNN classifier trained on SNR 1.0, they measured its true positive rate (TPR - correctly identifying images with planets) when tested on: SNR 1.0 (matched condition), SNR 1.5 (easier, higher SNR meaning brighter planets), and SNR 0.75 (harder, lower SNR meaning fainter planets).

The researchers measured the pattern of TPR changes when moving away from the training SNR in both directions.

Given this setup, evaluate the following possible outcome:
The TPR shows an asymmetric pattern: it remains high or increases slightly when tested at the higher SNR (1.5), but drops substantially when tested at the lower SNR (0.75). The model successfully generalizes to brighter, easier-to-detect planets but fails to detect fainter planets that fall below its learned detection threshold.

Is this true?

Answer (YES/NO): YES